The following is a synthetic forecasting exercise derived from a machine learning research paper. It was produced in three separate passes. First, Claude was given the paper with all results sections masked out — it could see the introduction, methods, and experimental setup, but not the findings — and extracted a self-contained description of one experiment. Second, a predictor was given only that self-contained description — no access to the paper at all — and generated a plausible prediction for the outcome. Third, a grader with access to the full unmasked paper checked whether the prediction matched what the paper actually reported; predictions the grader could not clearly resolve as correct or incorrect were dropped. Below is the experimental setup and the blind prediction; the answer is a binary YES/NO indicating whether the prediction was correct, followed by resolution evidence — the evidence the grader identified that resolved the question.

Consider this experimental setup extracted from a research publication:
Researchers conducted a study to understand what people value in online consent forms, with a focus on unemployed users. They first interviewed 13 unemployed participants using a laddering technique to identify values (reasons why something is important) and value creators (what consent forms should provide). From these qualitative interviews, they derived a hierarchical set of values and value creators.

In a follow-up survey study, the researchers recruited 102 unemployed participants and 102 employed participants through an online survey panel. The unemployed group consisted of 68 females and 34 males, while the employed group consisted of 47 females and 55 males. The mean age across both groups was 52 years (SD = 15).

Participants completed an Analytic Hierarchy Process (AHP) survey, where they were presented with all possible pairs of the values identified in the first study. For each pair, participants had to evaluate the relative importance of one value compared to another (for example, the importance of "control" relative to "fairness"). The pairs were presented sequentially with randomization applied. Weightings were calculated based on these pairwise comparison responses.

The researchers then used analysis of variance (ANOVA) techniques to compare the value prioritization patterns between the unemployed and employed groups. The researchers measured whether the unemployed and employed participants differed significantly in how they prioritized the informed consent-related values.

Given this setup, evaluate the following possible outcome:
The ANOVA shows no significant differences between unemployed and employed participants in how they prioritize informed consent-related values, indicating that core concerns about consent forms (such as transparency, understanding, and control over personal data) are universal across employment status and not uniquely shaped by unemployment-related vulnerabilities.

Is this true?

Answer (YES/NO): YES